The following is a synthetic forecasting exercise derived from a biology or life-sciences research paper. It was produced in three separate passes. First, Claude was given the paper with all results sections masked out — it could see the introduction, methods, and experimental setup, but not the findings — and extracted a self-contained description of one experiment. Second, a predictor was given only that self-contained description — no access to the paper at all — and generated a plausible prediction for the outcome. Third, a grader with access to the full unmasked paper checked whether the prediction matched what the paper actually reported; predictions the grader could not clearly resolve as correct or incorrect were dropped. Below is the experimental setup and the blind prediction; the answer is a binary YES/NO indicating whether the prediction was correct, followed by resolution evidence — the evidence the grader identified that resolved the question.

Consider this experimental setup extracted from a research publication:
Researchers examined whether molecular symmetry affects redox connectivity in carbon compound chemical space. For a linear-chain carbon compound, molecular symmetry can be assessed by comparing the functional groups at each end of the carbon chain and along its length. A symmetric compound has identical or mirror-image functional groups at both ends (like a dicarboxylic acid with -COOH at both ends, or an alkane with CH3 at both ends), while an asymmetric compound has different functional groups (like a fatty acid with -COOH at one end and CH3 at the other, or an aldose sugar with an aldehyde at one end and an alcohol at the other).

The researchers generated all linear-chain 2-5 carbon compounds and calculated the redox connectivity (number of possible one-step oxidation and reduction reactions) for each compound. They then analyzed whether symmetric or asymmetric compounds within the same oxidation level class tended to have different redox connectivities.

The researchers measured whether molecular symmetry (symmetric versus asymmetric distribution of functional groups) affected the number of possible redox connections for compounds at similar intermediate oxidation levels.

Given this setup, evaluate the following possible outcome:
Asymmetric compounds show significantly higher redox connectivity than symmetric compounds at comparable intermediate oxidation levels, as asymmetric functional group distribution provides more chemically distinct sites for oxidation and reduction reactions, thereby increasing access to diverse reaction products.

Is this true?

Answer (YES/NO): YES